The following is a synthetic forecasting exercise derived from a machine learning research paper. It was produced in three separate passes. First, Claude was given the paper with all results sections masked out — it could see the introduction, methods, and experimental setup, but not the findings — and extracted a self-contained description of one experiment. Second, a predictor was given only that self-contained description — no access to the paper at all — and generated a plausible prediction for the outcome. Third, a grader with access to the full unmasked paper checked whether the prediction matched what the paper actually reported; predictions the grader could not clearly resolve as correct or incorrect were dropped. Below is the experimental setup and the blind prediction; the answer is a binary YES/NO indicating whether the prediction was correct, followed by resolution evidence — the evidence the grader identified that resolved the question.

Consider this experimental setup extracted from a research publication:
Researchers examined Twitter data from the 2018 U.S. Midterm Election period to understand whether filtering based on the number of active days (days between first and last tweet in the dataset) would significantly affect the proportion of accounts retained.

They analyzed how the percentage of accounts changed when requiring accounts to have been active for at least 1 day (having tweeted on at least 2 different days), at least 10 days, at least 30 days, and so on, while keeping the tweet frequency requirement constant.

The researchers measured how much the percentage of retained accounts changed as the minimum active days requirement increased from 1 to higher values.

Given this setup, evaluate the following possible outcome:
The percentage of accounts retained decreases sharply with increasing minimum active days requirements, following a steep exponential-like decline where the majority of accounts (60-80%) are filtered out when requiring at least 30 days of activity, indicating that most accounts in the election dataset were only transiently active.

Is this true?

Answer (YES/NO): NO